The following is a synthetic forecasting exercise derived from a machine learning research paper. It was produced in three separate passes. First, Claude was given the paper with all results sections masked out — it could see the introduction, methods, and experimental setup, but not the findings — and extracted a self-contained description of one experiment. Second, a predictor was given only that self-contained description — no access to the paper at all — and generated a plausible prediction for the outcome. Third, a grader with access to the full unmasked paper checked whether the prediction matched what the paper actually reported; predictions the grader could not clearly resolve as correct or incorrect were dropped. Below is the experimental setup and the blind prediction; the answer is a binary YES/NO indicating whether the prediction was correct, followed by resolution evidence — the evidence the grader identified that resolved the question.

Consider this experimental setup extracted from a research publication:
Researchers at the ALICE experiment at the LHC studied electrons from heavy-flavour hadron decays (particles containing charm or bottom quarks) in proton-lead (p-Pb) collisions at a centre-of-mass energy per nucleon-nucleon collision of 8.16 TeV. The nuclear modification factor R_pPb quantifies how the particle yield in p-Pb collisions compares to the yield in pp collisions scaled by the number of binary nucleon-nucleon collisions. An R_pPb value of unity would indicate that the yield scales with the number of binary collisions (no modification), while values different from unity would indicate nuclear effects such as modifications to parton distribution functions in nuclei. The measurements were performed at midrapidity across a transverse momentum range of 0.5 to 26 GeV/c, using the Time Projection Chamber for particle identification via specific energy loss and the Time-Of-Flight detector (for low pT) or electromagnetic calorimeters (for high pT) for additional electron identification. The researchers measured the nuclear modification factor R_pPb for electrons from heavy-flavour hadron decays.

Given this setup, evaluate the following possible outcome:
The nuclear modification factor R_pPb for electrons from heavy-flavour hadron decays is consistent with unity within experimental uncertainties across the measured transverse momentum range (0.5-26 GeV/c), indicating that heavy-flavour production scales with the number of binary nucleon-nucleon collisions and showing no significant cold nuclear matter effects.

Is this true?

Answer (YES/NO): YES